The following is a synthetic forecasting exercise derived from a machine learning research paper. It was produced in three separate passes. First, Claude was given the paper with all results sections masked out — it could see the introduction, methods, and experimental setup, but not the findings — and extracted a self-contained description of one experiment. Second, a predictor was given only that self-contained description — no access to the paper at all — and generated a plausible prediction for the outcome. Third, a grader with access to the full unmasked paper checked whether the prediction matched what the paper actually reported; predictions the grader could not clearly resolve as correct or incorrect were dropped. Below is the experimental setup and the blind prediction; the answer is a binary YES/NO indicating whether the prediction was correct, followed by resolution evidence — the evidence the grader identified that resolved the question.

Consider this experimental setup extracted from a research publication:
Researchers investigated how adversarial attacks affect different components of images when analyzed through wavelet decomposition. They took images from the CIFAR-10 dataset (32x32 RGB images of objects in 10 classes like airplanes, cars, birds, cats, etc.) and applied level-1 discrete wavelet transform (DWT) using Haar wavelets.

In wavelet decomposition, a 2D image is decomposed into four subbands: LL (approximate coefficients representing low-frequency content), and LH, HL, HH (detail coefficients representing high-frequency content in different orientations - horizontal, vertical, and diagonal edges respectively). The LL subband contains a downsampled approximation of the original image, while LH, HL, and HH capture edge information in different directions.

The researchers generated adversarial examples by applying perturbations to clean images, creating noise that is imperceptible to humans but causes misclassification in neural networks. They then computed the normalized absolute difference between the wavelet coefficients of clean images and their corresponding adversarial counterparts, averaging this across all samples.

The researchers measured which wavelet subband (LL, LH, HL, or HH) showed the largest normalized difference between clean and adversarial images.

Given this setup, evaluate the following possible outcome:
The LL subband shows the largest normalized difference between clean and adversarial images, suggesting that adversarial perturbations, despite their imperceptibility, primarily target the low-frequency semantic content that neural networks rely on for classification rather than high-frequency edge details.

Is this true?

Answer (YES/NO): NO